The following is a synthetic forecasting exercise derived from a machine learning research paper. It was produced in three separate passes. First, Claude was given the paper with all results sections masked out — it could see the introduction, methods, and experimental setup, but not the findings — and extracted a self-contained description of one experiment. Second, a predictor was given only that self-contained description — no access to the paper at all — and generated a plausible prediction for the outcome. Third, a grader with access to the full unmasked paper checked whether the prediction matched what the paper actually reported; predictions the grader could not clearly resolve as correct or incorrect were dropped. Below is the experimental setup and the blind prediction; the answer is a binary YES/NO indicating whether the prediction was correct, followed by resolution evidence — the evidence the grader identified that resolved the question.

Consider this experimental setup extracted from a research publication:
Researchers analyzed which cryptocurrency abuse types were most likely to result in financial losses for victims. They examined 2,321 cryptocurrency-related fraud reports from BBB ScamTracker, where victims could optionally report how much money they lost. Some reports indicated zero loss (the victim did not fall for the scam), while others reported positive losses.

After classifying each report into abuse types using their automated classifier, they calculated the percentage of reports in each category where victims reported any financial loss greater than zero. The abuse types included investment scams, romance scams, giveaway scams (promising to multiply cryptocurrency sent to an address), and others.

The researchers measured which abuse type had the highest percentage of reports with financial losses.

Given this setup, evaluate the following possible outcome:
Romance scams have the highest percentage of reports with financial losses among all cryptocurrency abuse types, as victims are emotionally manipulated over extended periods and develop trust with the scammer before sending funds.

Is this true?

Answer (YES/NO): NO